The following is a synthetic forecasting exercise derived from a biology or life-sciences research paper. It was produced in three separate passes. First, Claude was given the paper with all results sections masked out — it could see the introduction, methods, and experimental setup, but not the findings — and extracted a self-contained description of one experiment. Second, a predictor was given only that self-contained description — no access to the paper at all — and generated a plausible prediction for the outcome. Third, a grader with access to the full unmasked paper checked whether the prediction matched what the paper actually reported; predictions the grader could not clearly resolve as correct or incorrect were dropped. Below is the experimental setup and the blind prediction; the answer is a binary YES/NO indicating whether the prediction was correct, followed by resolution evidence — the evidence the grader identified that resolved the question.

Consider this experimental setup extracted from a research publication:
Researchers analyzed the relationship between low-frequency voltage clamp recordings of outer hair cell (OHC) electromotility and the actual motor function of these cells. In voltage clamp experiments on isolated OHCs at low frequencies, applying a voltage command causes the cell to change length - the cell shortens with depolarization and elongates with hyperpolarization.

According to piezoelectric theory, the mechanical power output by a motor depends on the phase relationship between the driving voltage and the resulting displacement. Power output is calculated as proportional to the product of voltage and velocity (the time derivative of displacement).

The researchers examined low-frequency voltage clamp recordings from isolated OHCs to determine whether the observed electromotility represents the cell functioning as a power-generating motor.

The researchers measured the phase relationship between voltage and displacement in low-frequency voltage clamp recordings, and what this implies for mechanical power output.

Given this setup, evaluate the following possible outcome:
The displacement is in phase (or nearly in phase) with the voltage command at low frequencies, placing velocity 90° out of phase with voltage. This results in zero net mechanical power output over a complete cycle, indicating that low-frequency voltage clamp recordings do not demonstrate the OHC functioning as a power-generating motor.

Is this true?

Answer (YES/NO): YES